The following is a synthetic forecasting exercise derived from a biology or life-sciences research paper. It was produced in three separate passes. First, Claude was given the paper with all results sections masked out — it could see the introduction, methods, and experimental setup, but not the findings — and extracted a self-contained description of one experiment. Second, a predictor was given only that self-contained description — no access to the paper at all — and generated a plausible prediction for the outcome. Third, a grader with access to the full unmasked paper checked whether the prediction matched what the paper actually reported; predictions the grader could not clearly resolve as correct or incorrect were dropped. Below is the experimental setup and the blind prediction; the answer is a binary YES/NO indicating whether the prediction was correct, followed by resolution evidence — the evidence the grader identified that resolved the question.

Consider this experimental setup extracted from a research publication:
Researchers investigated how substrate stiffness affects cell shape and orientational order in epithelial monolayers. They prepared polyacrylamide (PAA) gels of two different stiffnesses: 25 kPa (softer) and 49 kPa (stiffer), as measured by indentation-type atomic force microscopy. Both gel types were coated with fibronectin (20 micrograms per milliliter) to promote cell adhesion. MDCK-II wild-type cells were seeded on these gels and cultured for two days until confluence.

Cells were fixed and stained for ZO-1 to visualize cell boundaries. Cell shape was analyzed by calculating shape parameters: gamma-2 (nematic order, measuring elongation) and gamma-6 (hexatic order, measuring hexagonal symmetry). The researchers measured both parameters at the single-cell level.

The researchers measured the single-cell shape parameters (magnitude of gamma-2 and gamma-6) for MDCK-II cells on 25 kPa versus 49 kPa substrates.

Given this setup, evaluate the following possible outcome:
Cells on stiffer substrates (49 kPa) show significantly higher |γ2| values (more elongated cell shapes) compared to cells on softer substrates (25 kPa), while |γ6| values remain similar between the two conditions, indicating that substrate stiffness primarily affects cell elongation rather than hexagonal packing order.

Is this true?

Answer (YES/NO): NO